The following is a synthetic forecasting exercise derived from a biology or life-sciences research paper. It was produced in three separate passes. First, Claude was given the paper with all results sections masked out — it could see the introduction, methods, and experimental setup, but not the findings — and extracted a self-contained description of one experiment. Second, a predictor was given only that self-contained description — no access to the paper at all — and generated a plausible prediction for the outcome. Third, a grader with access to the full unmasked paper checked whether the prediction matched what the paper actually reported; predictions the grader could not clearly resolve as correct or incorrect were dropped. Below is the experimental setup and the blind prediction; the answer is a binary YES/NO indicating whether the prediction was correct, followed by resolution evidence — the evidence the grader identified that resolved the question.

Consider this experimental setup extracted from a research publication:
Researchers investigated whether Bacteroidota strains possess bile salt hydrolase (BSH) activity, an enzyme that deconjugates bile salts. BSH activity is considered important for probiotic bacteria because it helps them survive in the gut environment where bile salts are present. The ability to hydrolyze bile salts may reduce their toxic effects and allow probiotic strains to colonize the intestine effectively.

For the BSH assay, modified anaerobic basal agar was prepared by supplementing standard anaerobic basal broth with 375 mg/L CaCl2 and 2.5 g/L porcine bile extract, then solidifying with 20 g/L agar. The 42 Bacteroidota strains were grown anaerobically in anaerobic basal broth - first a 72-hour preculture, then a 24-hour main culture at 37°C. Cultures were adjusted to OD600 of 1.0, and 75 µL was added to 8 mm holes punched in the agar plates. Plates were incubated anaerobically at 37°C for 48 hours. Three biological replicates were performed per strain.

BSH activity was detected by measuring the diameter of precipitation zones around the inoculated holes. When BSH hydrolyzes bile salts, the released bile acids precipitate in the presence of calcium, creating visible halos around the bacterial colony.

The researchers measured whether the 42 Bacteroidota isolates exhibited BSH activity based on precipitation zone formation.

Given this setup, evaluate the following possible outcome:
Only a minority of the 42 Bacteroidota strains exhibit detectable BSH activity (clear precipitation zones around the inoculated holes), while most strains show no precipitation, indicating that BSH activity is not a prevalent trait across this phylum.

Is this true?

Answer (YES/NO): NO